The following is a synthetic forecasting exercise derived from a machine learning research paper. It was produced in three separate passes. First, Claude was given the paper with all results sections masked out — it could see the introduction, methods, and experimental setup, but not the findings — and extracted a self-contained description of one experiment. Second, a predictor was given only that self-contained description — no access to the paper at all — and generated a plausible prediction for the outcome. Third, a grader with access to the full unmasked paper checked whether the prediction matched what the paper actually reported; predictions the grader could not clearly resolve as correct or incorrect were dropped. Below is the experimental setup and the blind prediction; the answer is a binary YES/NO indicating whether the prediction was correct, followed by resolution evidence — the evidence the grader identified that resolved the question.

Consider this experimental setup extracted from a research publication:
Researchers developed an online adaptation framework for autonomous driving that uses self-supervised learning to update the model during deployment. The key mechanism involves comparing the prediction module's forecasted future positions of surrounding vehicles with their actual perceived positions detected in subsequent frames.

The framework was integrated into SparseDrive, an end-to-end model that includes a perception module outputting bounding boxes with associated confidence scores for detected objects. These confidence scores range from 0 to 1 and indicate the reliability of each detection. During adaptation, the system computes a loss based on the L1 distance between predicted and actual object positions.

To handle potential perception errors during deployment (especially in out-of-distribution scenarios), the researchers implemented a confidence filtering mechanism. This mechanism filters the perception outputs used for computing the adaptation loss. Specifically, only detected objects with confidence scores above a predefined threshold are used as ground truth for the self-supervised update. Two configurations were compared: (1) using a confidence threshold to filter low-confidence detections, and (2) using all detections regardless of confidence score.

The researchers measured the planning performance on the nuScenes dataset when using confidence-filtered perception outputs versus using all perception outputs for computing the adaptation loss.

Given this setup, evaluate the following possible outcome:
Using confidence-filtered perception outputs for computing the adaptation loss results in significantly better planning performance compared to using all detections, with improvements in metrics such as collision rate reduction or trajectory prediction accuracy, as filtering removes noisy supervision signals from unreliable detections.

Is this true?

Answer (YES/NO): YES